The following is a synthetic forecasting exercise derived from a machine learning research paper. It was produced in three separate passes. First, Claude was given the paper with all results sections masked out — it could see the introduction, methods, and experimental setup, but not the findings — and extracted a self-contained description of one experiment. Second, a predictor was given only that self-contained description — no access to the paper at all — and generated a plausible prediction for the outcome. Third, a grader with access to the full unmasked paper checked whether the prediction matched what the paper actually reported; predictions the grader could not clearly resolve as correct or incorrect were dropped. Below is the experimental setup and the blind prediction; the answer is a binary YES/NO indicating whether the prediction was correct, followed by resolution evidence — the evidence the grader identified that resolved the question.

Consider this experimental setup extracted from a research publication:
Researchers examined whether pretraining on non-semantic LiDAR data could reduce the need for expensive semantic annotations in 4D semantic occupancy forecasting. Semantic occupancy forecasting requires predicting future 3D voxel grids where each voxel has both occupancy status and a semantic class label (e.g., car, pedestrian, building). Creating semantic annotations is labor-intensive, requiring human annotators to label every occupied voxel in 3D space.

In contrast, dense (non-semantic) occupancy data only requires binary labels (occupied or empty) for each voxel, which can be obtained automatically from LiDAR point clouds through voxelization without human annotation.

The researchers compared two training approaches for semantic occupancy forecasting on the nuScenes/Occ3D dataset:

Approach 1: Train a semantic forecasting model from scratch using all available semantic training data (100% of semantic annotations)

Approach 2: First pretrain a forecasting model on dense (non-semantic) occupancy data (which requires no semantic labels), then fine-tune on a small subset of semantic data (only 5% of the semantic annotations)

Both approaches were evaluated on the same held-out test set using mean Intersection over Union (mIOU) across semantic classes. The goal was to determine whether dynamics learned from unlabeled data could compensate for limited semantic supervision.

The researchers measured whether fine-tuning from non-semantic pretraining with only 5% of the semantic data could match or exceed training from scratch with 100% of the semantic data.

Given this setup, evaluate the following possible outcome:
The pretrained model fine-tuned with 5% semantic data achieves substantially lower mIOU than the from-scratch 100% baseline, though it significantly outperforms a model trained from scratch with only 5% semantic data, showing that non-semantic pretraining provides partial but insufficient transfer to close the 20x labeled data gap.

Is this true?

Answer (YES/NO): NO